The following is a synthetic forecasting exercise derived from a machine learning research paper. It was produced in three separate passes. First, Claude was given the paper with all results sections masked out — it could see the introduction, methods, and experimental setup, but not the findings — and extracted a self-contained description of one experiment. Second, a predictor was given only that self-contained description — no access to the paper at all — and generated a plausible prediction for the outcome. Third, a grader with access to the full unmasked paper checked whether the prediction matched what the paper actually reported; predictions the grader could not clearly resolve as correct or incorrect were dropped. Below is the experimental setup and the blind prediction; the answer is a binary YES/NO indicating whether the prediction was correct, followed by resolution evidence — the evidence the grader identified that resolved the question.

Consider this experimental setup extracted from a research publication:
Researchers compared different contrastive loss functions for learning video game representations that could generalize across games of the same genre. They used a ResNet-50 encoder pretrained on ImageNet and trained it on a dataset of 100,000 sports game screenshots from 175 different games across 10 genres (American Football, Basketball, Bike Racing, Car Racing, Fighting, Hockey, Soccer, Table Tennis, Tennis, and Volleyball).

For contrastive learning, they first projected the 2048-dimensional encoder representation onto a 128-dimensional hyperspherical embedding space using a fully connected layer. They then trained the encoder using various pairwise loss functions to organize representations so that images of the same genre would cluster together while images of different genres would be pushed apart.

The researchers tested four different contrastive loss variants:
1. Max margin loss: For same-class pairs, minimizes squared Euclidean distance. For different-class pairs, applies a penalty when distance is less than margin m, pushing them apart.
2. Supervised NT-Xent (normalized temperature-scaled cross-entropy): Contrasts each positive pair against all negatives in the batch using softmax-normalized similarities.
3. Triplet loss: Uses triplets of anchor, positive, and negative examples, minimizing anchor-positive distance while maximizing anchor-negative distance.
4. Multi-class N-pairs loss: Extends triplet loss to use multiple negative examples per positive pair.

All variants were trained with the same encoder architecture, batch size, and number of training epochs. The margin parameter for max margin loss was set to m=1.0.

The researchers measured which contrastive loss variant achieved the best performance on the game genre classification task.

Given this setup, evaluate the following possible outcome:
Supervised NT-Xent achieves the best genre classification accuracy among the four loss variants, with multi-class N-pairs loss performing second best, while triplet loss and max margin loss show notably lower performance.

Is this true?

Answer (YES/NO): NO